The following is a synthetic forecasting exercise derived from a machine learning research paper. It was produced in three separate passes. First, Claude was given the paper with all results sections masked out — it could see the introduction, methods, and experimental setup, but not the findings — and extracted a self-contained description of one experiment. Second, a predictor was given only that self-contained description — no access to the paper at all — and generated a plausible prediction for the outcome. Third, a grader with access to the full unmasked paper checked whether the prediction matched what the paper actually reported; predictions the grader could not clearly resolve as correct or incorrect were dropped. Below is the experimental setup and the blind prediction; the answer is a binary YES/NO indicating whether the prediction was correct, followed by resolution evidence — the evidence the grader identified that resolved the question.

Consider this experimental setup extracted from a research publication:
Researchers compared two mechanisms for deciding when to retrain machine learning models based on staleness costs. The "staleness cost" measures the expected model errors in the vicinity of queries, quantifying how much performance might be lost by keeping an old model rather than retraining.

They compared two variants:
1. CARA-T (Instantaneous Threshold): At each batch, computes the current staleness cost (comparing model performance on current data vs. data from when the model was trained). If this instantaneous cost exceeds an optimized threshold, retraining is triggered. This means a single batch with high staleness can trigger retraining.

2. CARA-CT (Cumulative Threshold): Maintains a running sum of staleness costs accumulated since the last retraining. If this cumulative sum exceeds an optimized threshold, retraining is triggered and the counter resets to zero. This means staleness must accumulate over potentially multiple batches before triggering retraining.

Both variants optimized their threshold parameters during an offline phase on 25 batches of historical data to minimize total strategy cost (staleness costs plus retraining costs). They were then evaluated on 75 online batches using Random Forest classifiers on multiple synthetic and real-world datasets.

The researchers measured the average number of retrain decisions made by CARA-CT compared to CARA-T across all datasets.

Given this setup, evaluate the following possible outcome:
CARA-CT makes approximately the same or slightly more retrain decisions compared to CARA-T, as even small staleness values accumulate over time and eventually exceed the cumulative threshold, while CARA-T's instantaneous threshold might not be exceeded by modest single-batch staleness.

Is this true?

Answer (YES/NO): NO